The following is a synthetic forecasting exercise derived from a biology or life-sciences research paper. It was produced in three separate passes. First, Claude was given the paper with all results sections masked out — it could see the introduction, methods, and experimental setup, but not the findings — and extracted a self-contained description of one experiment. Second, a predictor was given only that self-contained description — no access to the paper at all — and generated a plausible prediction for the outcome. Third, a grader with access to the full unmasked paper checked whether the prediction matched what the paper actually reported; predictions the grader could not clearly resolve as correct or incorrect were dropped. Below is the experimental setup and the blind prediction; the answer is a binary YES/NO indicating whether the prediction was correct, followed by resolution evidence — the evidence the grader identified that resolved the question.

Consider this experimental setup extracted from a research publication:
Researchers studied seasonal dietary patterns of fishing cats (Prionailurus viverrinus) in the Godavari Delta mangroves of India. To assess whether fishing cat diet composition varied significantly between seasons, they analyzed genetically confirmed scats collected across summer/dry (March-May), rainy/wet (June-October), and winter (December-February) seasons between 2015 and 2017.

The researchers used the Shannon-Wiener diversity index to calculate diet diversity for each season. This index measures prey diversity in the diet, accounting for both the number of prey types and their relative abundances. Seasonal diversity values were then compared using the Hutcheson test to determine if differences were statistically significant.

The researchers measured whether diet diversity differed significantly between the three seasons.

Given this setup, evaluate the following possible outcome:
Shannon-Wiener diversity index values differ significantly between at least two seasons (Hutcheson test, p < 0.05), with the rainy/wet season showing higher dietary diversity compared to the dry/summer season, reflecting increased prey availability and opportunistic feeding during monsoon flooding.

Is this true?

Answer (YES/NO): NO